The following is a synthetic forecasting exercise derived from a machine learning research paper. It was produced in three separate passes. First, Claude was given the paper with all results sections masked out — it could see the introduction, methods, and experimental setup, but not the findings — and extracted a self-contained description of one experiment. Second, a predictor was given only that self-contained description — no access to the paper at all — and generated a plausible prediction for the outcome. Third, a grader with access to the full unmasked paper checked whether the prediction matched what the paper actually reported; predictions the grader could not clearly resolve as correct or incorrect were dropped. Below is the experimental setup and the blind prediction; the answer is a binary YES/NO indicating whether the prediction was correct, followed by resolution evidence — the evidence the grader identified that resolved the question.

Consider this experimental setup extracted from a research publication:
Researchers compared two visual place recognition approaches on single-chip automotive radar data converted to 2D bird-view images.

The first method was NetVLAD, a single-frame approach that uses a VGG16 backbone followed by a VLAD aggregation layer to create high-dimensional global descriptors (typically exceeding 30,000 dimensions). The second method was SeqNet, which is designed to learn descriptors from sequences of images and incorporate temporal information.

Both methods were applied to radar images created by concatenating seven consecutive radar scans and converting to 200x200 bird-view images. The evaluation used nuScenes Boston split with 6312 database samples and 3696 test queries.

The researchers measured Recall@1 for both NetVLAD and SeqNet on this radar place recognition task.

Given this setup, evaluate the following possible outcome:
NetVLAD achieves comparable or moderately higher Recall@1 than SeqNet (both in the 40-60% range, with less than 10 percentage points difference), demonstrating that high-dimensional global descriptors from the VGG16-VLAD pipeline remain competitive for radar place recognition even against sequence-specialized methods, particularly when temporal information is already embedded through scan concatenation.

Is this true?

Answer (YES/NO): NO